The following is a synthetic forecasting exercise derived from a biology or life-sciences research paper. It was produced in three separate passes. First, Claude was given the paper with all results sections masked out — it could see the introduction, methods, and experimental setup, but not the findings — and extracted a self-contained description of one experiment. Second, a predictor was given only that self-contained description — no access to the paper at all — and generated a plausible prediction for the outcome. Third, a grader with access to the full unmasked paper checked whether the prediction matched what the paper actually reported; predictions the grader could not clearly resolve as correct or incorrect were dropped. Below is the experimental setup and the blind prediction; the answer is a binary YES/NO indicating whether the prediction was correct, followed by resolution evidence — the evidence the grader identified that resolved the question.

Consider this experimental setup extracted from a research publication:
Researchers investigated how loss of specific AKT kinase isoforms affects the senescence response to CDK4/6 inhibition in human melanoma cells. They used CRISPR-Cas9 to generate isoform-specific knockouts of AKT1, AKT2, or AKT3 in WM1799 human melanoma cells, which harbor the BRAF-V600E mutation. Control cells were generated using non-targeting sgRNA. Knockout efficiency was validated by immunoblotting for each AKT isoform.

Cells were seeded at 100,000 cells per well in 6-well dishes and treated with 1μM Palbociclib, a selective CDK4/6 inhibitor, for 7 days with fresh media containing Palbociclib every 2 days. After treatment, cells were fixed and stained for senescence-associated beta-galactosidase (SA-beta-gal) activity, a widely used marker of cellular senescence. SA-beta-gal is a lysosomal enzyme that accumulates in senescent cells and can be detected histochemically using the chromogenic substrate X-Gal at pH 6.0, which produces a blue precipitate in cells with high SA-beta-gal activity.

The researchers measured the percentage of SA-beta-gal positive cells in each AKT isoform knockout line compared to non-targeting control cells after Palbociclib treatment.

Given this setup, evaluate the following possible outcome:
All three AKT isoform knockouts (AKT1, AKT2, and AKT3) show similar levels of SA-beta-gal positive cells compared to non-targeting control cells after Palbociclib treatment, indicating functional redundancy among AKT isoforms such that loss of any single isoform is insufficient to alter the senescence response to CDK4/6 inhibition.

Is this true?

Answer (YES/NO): NO